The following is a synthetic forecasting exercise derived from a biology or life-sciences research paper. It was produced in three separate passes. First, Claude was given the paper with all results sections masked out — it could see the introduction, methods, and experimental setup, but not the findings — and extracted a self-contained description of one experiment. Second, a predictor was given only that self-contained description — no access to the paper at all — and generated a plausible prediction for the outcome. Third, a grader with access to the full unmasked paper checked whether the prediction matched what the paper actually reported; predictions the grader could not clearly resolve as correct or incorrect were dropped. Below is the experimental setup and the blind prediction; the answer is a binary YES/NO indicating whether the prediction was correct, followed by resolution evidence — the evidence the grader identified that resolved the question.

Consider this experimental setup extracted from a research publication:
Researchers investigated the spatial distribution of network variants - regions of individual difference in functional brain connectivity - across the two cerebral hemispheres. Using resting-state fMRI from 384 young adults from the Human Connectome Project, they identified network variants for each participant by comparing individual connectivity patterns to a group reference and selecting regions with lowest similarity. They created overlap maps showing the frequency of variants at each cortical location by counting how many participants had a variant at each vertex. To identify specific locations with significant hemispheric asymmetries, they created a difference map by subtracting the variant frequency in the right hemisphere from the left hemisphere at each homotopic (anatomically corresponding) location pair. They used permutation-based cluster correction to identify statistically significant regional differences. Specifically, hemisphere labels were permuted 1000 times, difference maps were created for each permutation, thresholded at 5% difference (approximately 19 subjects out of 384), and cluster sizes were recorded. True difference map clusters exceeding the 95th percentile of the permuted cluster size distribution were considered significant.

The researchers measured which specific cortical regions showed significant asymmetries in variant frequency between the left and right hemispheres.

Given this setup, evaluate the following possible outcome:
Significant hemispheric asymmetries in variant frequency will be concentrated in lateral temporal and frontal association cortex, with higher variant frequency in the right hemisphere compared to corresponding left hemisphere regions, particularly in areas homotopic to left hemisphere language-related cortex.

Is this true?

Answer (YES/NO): NO